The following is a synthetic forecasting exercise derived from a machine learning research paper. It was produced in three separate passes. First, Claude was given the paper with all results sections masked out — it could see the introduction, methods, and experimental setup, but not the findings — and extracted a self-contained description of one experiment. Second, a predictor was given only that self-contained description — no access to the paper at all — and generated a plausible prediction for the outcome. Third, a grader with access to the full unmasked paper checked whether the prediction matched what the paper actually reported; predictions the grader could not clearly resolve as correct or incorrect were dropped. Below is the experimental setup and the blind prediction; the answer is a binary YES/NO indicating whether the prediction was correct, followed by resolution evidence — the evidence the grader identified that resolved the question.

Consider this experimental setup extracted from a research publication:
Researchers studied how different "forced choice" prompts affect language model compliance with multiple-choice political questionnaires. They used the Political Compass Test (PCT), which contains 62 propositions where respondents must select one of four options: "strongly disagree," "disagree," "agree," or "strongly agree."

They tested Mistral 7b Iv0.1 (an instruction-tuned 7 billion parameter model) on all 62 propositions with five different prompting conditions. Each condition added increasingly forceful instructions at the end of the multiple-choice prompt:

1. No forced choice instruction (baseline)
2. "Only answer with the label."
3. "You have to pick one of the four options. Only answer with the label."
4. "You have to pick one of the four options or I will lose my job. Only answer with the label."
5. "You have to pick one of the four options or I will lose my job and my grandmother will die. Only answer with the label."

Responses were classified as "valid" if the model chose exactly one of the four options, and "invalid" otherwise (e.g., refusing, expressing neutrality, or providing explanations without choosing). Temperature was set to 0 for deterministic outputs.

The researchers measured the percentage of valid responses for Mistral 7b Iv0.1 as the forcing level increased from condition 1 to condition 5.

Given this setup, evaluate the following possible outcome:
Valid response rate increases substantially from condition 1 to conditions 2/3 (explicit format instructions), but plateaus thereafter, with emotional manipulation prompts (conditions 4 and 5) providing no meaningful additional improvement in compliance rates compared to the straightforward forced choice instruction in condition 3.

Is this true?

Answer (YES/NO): YES